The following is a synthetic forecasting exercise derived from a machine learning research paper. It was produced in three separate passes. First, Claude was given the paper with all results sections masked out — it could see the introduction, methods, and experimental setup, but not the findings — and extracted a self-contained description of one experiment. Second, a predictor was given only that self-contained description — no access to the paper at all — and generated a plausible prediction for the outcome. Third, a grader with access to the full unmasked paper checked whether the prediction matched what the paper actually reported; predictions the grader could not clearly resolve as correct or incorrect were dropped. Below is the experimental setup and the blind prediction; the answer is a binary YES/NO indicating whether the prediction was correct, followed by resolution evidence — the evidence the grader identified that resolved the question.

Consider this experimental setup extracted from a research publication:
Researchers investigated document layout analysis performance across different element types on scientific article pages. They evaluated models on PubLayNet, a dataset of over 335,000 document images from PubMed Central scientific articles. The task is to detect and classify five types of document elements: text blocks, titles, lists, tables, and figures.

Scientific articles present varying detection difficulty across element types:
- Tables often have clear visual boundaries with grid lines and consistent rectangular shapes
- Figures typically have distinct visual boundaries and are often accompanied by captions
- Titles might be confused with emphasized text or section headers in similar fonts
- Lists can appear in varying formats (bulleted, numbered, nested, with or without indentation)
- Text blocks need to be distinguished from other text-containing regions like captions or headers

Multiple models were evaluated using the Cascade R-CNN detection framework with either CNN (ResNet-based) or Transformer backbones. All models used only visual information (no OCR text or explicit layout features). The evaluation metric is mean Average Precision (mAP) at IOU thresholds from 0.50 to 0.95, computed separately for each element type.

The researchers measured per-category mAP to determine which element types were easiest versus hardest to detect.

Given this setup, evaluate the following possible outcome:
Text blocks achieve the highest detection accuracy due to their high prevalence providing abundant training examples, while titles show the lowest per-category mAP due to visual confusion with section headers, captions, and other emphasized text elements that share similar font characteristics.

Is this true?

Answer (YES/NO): NO